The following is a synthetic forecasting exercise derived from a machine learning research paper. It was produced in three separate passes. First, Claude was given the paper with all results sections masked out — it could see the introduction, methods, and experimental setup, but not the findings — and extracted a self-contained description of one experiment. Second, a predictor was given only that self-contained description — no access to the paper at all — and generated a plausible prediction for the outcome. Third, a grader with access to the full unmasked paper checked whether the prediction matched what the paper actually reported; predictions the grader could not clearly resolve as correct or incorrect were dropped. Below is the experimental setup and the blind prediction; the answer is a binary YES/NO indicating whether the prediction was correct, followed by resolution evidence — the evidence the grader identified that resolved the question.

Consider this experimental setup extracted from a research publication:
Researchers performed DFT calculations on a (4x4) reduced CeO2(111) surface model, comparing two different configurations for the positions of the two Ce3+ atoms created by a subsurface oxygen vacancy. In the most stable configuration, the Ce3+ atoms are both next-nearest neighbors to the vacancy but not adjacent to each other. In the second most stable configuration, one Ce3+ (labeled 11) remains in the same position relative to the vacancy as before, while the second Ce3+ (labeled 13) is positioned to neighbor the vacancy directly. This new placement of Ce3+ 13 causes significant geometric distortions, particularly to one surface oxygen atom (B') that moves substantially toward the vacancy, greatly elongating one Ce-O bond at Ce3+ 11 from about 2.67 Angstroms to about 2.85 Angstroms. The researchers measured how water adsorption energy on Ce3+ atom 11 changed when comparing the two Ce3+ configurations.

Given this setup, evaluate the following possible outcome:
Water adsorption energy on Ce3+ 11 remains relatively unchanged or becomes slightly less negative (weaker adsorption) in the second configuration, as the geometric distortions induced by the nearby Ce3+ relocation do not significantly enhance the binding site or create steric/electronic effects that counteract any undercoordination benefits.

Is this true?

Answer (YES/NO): NO